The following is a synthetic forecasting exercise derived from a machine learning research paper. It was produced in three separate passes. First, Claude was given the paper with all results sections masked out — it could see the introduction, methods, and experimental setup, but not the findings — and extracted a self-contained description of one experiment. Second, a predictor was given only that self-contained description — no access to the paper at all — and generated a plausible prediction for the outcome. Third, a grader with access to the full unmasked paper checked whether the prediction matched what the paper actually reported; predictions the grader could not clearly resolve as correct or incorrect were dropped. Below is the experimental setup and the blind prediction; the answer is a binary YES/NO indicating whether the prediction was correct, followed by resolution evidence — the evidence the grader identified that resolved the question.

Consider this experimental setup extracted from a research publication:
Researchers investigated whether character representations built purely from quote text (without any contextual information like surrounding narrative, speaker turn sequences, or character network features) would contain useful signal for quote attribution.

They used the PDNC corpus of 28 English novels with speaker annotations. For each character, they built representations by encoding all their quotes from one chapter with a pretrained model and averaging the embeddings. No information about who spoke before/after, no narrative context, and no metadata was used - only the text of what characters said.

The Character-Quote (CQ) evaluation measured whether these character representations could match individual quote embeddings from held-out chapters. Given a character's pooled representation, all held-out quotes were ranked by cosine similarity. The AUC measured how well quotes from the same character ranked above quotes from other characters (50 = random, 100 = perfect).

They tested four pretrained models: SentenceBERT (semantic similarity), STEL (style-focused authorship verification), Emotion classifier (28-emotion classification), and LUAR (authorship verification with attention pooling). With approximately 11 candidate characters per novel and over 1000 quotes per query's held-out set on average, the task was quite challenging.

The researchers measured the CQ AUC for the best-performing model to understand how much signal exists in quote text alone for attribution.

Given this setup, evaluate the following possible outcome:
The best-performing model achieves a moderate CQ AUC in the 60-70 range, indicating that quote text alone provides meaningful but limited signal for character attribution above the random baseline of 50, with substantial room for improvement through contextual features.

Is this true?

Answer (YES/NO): NO